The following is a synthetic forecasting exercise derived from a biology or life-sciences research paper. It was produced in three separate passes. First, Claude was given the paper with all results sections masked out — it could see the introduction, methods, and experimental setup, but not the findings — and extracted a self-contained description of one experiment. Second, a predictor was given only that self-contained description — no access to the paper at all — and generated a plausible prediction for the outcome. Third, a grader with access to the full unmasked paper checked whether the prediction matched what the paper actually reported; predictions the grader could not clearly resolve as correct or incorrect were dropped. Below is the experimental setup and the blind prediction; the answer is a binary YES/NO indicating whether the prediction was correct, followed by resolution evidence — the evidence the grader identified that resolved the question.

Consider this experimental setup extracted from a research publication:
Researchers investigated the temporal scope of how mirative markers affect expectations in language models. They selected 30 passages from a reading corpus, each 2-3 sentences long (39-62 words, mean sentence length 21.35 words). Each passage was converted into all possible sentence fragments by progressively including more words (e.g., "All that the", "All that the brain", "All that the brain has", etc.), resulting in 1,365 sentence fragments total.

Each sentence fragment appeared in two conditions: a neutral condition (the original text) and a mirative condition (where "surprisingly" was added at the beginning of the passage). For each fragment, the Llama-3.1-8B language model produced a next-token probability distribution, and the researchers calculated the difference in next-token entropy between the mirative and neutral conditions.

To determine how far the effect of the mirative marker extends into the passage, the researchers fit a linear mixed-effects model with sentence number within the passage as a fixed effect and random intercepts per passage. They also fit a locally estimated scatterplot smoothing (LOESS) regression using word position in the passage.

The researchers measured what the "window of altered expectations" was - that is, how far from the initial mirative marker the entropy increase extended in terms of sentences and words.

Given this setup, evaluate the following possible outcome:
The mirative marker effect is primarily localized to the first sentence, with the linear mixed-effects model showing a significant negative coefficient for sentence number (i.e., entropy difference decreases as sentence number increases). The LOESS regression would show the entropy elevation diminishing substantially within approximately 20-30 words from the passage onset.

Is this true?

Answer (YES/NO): NO